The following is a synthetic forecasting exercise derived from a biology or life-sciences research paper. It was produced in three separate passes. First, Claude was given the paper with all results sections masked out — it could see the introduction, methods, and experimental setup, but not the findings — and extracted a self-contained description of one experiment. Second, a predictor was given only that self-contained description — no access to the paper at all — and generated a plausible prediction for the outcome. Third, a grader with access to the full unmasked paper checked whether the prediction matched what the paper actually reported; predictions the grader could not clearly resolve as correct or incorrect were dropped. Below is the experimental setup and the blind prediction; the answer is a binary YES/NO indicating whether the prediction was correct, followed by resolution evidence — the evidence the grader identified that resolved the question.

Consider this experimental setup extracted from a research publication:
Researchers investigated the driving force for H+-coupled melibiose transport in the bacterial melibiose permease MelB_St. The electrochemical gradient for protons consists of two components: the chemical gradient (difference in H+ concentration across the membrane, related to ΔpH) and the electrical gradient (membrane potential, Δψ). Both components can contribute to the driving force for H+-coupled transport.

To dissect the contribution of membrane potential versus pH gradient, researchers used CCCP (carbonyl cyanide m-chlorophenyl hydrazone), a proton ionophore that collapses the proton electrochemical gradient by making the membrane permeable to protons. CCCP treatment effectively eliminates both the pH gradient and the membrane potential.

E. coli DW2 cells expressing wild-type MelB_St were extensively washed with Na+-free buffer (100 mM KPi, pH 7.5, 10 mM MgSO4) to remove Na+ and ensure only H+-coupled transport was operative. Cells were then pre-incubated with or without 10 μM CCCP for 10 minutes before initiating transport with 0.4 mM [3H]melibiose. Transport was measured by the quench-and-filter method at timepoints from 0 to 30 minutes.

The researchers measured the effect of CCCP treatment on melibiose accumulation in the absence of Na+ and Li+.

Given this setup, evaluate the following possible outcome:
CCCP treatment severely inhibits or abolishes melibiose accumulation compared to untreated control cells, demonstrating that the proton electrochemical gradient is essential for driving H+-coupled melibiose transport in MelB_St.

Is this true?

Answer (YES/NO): YES